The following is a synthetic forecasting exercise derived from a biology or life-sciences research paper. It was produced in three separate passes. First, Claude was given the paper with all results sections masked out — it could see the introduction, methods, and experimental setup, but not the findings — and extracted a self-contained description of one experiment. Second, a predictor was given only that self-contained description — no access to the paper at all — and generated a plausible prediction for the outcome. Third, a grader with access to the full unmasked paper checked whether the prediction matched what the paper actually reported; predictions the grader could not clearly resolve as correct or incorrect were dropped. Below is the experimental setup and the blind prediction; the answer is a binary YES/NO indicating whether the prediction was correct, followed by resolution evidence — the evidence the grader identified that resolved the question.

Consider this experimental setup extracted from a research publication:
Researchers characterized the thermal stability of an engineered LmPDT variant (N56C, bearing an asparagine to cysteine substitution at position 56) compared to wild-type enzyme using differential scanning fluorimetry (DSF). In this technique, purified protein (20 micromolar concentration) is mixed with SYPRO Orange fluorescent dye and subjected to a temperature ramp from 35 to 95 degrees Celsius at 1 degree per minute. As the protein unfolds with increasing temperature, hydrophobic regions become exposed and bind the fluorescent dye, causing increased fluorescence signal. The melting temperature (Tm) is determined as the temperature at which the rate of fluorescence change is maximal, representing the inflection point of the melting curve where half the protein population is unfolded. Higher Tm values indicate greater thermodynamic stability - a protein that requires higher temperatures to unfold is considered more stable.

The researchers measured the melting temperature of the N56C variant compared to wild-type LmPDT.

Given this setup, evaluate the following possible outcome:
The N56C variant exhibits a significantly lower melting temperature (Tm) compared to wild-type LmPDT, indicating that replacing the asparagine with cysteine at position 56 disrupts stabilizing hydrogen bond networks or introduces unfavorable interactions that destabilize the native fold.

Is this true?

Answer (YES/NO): NO